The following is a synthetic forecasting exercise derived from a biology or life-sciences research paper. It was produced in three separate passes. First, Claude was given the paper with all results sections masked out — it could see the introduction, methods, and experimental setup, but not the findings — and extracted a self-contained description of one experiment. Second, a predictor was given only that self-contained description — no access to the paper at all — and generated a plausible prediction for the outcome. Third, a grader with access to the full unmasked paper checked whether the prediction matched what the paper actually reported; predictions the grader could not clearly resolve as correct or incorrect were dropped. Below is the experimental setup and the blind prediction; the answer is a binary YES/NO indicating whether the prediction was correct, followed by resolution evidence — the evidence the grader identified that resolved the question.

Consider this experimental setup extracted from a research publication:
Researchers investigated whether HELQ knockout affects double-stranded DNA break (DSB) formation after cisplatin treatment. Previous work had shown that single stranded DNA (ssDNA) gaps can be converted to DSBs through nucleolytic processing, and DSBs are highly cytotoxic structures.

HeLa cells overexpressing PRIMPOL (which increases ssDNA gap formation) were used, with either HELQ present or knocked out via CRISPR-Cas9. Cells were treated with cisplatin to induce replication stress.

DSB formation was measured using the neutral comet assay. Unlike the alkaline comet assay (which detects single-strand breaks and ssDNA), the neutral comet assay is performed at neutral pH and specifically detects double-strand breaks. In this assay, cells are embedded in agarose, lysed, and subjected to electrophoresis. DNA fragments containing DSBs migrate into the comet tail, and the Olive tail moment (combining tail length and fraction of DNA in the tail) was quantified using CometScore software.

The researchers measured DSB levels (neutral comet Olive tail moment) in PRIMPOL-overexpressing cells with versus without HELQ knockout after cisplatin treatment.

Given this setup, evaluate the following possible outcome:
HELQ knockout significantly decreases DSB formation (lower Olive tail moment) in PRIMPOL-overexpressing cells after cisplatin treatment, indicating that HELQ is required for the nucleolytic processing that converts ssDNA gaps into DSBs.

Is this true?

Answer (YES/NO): NO